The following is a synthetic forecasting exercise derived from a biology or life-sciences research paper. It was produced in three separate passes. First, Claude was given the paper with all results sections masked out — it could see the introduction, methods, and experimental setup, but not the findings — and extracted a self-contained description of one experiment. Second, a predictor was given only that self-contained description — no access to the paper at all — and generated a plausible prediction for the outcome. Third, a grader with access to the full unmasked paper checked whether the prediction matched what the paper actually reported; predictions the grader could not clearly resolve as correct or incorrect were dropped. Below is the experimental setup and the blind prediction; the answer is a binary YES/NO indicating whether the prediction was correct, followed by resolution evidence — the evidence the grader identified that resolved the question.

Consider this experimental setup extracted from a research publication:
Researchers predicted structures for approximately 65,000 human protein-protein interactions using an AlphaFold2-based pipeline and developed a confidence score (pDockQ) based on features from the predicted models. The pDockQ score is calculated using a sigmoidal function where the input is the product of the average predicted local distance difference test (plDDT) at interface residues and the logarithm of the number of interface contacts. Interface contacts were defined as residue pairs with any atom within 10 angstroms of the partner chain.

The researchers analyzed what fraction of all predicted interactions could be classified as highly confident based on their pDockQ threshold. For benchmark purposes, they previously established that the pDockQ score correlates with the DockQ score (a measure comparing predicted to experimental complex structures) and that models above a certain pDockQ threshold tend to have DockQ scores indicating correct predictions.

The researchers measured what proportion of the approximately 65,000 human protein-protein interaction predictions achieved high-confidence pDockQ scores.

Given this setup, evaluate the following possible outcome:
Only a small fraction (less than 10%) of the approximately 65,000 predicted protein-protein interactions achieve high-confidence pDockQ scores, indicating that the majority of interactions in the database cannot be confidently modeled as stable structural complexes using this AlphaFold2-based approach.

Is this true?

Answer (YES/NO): YES